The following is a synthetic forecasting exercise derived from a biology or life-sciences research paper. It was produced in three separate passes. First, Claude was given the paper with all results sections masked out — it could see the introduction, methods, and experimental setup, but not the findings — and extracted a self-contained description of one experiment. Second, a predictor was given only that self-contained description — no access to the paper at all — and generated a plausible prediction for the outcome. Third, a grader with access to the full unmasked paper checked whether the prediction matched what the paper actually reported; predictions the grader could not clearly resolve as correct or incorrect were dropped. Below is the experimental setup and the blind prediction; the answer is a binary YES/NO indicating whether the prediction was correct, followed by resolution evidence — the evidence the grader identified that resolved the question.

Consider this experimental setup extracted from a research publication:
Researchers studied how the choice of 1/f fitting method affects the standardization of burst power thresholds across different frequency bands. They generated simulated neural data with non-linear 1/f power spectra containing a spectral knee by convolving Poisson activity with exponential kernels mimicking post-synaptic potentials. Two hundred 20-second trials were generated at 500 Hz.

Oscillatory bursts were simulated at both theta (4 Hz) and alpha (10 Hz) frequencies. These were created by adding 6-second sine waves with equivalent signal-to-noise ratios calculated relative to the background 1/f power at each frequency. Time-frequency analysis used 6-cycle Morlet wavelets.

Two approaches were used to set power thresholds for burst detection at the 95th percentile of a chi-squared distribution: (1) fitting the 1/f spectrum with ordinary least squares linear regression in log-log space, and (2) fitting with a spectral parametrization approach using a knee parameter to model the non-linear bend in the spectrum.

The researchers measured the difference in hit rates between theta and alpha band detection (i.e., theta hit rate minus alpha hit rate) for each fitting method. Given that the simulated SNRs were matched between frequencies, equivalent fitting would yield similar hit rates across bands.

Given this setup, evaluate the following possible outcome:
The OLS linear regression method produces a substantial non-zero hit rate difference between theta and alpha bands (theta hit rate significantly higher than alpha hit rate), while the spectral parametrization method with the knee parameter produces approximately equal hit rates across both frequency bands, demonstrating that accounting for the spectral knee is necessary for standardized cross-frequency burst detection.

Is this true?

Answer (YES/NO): NO